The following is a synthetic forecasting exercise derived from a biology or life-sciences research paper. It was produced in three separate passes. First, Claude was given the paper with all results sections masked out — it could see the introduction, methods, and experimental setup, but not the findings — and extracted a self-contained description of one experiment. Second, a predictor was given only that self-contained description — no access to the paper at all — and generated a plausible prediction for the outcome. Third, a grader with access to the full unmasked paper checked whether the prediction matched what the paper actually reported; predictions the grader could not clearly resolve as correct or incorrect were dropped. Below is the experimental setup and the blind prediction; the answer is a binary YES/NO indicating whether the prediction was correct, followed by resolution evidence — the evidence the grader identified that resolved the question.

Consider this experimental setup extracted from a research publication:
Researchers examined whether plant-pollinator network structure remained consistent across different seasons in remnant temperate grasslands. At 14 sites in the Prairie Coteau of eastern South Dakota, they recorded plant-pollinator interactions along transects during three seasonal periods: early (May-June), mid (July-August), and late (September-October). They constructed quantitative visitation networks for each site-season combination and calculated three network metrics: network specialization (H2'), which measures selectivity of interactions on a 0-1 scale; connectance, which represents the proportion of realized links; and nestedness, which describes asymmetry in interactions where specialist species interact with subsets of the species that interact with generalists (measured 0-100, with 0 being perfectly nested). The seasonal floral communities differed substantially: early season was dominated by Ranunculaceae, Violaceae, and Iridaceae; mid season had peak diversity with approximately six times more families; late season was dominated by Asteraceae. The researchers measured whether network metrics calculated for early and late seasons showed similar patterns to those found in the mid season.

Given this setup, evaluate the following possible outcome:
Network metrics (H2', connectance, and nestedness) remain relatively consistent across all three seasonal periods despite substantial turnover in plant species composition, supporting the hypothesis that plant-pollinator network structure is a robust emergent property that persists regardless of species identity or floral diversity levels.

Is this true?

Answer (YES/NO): YES